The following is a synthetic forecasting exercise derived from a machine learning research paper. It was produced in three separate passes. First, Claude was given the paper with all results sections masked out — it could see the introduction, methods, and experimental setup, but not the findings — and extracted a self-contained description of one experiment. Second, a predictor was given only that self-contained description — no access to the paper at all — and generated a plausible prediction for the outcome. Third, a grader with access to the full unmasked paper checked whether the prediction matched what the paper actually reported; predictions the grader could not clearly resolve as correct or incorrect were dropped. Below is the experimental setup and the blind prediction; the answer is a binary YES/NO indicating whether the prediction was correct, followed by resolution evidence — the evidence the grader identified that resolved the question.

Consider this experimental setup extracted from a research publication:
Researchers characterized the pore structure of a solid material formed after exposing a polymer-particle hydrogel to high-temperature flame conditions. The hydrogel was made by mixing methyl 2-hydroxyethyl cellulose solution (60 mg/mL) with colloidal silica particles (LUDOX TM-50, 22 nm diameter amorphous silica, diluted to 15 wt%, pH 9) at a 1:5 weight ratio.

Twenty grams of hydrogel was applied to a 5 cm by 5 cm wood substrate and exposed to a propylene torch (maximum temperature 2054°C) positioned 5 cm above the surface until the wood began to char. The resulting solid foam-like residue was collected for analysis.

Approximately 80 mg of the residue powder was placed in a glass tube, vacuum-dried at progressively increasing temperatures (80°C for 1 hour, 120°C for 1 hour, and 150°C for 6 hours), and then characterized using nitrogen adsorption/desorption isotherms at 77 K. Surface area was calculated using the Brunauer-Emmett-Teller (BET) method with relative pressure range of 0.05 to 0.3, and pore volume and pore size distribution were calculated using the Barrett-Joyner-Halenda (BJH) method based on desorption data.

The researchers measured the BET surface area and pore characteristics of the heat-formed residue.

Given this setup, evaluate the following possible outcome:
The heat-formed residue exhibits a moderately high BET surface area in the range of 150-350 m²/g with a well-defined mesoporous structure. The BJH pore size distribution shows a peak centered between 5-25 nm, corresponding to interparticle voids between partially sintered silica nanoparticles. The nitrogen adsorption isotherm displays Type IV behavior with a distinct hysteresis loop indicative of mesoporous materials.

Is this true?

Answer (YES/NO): NO